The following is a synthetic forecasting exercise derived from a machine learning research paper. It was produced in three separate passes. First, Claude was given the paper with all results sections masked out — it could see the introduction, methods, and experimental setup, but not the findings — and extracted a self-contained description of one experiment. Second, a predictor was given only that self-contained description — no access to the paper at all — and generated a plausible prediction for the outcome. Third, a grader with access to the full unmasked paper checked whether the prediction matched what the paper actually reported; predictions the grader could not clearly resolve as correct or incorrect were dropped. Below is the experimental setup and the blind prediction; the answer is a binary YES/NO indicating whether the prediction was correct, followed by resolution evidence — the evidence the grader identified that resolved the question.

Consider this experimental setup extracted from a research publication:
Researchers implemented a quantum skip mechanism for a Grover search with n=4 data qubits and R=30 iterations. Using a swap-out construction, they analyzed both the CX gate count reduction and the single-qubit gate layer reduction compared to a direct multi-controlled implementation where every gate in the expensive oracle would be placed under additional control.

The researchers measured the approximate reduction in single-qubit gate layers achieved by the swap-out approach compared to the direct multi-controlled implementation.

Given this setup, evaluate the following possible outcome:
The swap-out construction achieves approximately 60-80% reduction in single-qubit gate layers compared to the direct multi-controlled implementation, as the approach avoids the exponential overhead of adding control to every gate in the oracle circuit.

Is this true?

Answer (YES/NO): YES